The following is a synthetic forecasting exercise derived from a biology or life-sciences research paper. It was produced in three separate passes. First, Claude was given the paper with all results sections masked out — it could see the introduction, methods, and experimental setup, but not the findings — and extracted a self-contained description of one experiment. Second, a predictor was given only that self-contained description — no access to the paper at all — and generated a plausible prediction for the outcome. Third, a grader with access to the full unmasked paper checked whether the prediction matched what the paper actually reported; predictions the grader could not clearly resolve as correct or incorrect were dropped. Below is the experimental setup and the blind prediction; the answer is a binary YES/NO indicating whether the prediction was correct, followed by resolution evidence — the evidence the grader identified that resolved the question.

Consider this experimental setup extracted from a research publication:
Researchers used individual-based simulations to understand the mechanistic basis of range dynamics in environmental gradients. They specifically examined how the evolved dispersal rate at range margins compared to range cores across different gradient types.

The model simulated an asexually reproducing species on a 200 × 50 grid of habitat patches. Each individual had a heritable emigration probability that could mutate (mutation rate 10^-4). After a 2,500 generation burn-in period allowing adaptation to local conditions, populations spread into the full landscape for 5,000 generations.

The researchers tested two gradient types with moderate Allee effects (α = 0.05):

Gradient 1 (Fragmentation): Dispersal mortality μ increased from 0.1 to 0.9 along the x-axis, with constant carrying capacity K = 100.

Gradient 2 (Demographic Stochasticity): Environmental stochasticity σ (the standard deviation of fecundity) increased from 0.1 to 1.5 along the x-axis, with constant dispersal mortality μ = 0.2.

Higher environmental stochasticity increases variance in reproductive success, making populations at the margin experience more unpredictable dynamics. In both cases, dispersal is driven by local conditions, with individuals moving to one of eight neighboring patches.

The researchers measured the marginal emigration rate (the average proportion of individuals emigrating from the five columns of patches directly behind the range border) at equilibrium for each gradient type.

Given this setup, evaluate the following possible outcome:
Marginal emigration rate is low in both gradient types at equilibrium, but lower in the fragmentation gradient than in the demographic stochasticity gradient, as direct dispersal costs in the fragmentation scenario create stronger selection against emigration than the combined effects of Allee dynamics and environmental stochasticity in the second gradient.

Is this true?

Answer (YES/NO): NO